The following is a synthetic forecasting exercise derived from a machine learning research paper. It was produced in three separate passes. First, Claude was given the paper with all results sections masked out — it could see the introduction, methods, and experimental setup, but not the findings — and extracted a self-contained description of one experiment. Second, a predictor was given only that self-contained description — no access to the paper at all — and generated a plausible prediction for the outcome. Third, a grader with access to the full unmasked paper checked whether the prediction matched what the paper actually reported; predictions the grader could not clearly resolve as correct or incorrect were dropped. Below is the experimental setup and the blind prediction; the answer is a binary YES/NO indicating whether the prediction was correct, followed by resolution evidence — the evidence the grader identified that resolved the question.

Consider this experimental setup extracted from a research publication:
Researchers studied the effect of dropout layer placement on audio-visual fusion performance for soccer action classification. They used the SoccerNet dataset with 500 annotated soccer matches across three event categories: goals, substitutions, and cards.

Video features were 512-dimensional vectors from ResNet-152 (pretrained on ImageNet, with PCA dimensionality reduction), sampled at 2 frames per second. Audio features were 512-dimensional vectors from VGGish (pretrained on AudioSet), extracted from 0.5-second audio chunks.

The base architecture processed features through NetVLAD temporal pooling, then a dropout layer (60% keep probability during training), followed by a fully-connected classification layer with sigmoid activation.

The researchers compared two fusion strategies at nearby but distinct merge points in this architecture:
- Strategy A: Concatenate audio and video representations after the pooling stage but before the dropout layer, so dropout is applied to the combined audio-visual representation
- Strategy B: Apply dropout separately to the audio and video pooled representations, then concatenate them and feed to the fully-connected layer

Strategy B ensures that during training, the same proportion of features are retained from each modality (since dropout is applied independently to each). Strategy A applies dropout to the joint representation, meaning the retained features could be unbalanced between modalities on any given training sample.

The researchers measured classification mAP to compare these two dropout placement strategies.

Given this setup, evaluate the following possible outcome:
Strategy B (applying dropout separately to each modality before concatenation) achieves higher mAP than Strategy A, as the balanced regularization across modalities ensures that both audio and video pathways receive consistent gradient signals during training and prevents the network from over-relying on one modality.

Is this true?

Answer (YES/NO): YES